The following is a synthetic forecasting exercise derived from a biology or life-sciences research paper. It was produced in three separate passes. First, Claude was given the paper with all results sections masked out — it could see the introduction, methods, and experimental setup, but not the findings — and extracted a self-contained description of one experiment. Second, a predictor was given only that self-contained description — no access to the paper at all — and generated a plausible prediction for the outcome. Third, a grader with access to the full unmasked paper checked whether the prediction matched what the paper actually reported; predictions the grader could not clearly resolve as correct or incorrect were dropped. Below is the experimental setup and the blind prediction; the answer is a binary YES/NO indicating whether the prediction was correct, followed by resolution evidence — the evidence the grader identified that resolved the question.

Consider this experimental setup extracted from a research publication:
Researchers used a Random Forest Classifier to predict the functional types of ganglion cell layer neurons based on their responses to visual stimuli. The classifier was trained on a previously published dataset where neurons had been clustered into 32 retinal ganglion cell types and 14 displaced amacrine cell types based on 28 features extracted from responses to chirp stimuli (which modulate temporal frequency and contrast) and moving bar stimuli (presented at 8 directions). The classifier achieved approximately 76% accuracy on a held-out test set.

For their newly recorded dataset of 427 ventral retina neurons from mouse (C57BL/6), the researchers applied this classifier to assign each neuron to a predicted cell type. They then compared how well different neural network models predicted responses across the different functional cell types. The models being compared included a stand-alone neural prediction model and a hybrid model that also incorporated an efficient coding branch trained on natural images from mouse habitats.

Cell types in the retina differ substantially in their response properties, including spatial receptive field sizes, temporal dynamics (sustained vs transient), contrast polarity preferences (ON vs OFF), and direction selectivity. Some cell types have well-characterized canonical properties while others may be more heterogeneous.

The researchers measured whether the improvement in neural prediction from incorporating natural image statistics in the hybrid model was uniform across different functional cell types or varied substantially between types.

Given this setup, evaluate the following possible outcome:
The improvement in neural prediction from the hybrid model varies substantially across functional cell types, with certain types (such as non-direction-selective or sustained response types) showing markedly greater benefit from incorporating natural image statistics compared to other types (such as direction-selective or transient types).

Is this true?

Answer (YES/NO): NO